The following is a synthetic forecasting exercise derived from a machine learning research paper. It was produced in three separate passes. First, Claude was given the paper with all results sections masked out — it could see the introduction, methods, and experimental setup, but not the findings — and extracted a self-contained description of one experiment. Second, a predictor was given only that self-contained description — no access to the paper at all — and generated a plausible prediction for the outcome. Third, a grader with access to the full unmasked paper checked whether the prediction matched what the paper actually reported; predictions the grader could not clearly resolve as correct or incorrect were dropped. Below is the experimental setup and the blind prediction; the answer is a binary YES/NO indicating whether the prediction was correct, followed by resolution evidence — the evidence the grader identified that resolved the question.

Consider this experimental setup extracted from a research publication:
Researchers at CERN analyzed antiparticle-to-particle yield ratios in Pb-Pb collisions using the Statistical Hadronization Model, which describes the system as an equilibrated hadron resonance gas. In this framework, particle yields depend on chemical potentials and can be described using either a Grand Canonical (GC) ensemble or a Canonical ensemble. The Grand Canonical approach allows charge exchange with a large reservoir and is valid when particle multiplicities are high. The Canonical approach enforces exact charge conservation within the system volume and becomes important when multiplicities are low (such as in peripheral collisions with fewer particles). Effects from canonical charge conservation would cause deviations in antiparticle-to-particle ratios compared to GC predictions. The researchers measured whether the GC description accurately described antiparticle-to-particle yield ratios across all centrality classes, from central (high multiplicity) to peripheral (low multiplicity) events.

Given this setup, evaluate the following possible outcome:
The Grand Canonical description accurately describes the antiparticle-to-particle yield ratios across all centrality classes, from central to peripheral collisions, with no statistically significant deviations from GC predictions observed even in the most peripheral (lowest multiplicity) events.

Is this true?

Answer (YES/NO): YES